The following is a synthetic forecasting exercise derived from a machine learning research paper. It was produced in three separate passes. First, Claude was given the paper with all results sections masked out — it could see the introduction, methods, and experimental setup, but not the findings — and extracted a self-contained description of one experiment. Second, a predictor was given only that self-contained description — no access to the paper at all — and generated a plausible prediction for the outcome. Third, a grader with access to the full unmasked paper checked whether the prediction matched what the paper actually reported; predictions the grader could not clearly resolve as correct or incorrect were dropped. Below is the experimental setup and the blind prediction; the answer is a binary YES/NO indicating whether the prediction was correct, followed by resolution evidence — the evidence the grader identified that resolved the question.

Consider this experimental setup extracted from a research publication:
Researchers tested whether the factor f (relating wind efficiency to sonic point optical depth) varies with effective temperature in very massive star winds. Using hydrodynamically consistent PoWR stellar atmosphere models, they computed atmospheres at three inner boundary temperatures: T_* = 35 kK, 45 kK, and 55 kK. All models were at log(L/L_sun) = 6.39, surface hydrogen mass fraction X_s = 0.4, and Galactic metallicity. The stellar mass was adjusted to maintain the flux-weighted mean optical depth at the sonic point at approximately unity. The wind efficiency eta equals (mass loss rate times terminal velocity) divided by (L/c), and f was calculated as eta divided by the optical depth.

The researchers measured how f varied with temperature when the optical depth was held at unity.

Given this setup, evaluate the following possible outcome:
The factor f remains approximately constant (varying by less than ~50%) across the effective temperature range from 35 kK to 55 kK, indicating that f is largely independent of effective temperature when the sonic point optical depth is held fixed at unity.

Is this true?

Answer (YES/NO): YES